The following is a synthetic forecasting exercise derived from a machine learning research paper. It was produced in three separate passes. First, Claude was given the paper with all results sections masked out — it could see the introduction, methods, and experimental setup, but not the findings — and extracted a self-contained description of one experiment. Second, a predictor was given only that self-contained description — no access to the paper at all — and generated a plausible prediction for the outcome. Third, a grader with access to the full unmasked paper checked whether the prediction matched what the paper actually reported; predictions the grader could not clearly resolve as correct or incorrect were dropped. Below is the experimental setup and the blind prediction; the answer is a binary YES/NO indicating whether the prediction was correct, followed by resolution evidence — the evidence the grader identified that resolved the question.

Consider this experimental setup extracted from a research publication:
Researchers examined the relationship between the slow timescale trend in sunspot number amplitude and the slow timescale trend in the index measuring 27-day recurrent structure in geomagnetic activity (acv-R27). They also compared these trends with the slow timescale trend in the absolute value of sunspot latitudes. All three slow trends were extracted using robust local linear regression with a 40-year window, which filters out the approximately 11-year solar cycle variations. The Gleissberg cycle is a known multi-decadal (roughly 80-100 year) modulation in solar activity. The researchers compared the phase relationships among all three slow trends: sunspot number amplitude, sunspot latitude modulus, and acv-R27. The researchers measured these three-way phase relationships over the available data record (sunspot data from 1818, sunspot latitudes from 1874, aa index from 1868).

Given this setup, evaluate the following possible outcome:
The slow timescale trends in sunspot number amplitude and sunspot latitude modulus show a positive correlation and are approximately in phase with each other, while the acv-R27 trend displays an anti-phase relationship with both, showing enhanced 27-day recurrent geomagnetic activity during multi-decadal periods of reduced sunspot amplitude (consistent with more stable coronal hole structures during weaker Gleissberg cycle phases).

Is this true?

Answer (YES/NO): YES